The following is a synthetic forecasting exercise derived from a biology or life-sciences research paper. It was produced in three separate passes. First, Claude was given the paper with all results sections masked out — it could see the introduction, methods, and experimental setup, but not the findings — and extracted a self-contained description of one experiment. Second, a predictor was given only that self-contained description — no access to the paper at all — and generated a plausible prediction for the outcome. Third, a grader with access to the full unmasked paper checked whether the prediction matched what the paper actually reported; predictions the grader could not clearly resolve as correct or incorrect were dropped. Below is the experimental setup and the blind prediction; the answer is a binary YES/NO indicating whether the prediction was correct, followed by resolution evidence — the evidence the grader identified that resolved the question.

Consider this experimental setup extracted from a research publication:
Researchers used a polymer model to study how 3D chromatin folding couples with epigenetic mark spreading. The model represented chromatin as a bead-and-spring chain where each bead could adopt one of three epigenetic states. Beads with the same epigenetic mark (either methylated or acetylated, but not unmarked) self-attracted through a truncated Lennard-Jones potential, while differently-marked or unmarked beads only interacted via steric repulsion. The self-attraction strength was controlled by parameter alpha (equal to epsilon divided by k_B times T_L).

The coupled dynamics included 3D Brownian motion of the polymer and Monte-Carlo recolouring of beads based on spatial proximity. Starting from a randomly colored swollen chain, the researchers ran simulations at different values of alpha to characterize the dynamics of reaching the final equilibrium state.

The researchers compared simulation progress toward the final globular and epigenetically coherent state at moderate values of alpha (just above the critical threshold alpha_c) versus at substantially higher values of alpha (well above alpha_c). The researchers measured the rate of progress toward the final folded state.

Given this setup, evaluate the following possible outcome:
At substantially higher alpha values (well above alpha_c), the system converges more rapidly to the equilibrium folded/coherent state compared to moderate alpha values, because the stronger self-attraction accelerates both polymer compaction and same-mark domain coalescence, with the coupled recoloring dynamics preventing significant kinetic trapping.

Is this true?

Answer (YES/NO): NO